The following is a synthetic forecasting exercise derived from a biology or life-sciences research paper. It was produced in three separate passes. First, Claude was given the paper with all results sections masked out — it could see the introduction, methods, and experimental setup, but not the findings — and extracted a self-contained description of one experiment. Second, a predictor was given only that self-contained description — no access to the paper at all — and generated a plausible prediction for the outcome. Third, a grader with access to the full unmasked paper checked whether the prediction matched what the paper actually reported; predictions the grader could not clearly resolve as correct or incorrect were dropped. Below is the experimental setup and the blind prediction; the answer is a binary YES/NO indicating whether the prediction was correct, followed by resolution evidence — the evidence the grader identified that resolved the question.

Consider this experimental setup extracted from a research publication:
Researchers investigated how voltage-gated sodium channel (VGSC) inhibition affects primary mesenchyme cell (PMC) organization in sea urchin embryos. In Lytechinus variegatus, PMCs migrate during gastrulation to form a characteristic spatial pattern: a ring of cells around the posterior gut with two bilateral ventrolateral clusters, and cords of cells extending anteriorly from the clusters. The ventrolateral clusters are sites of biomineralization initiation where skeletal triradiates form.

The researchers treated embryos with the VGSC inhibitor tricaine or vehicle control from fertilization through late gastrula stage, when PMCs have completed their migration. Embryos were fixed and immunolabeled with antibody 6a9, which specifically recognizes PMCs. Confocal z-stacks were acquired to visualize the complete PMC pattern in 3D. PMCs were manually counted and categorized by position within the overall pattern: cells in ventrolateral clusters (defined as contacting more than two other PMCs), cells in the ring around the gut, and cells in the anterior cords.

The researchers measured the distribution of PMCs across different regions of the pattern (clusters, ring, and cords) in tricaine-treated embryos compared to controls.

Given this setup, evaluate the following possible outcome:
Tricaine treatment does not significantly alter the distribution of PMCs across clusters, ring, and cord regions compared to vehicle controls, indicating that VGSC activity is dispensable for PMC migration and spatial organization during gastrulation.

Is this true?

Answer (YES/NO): NO